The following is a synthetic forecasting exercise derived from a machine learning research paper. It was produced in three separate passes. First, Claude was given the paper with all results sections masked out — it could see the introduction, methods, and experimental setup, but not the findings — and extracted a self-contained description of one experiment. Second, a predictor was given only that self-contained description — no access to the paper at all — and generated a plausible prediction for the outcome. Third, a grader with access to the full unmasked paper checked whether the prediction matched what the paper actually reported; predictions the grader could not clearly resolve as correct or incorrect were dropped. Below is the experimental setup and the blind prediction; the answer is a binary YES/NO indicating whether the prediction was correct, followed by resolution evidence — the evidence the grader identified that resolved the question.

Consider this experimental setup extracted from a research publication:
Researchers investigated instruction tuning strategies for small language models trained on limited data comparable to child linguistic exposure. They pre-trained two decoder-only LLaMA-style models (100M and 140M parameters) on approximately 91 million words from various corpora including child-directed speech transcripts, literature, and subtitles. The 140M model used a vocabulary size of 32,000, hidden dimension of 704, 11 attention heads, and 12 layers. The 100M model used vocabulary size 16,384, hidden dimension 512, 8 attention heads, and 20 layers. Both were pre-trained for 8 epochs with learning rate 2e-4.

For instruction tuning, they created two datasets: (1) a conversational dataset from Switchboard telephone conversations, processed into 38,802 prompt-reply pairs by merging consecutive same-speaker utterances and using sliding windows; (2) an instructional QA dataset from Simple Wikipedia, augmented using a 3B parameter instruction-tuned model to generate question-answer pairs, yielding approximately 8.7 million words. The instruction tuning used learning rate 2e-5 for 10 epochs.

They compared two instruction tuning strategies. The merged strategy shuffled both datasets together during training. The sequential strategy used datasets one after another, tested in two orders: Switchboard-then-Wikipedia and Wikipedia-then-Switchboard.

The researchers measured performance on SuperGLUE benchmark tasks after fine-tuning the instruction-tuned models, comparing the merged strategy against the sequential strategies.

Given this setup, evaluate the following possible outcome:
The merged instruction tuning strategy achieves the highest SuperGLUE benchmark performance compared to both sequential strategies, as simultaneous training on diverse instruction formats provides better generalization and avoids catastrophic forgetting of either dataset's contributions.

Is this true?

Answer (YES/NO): NO